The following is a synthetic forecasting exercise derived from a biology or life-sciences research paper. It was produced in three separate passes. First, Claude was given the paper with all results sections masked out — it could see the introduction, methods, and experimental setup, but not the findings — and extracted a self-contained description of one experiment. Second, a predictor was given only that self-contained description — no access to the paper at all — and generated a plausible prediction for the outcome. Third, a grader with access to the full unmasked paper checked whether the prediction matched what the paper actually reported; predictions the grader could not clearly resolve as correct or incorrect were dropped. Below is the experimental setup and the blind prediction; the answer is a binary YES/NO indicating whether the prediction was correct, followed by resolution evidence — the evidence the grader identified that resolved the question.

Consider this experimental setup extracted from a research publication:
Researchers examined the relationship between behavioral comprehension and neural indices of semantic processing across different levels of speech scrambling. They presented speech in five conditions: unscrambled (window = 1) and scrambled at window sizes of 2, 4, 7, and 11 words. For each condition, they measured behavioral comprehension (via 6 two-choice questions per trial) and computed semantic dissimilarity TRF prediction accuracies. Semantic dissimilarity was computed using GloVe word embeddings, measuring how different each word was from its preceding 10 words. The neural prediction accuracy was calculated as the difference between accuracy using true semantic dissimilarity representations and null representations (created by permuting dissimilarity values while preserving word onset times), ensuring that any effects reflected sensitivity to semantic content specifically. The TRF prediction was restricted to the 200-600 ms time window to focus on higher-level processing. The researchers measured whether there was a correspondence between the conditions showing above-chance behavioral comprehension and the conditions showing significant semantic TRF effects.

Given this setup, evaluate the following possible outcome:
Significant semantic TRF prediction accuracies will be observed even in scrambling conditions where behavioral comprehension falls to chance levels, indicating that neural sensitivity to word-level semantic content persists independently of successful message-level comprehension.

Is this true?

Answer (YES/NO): NO